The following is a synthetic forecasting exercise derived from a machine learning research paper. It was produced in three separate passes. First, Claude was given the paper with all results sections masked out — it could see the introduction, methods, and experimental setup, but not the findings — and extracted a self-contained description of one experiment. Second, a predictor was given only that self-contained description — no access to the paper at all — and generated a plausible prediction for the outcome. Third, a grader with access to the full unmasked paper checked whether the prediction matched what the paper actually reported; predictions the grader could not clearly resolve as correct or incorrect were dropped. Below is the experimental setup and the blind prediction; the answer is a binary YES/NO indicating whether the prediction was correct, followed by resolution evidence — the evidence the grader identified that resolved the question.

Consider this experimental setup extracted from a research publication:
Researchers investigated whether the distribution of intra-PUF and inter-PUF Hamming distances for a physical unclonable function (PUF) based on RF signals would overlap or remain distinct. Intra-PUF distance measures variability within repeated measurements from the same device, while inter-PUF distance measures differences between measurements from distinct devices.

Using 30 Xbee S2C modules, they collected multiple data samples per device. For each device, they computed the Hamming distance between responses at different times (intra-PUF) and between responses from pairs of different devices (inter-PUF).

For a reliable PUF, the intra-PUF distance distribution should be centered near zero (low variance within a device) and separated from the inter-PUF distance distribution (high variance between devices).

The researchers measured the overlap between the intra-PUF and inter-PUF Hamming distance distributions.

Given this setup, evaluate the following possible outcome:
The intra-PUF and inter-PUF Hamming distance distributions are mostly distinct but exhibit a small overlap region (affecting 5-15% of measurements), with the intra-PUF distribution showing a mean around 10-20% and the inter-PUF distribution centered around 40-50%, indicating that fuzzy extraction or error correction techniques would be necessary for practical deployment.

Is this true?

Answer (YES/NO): NO